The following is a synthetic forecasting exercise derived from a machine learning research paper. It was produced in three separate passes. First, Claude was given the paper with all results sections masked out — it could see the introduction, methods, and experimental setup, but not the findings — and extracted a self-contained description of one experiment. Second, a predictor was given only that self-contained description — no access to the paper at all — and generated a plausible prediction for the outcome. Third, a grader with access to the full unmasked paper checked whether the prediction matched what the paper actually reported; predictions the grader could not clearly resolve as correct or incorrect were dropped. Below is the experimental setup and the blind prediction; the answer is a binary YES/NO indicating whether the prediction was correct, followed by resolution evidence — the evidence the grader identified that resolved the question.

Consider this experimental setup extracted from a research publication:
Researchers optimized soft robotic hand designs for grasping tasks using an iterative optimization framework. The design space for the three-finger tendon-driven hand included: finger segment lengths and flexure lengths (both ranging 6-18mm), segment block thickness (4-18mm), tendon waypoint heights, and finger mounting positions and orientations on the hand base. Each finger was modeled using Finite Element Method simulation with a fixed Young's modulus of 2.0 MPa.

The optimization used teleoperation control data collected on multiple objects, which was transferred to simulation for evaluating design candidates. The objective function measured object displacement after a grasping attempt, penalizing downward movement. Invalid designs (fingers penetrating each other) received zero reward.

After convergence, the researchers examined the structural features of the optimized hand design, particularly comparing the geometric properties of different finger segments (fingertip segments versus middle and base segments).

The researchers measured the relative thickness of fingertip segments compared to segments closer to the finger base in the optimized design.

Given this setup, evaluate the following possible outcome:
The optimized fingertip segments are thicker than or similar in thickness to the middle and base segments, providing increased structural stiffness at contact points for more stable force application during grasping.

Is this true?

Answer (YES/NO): YES